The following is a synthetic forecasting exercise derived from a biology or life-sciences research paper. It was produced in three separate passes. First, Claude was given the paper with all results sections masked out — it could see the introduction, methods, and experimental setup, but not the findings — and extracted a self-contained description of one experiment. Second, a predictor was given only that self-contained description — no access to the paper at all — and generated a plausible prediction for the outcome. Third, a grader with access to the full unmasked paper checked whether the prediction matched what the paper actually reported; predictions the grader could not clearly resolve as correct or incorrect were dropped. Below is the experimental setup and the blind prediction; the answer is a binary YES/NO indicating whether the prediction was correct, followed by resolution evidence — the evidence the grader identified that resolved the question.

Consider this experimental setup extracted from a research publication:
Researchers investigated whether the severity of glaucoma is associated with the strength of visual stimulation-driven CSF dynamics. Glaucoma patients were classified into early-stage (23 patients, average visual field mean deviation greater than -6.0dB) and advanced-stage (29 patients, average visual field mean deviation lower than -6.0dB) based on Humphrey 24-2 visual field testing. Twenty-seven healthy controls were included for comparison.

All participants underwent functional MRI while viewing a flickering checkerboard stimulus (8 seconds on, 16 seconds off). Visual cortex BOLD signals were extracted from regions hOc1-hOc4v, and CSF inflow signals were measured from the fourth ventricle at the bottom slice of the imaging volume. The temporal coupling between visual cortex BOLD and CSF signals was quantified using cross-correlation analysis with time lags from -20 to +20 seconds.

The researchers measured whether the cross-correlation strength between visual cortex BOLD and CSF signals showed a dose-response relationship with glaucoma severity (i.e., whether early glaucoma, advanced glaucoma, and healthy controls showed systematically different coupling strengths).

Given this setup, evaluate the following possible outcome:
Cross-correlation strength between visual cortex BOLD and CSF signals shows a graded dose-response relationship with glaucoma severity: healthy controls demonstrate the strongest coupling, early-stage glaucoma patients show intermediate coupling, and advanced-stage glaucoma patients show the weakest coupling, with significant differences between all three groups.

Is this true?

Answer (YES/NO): NO